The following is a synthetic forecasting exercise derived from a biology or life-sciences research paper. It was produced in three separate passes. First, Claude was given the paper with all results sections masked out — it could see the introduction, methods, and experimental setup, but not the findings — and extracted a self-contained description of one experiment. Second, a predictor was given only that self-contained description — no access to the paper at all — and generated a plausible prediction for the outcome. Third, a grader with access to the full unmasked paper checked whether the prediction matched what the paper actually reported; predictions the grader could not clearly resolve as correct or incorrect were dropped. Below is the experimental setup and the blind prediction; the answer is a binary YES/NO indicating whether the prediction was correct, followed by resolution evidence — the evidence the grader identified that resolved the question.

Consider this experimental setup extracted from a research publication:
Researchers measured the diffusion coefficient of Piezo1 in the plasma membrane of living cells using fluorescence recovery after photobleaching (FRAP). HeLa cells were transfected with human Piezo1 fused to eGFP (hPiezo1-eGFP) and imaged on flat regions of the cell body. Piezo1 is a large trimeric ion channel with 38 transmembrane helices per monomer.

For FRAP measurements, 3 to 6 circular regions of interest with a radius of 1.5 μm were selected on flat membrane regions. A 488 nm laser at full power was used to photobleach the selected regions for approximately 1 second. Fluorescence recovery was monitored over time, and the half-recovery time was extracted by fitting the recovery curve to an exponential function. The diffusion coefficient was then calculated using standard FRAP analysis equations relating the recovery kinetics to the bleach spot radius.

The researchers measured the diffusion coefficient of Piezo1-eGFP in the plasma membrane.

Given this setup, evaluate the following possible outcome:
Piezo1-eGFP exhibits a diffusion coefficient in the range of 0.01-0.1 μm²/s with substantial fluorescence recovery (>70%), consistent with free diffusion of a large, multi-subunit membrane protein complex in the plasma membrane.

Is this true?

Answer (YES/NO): NO